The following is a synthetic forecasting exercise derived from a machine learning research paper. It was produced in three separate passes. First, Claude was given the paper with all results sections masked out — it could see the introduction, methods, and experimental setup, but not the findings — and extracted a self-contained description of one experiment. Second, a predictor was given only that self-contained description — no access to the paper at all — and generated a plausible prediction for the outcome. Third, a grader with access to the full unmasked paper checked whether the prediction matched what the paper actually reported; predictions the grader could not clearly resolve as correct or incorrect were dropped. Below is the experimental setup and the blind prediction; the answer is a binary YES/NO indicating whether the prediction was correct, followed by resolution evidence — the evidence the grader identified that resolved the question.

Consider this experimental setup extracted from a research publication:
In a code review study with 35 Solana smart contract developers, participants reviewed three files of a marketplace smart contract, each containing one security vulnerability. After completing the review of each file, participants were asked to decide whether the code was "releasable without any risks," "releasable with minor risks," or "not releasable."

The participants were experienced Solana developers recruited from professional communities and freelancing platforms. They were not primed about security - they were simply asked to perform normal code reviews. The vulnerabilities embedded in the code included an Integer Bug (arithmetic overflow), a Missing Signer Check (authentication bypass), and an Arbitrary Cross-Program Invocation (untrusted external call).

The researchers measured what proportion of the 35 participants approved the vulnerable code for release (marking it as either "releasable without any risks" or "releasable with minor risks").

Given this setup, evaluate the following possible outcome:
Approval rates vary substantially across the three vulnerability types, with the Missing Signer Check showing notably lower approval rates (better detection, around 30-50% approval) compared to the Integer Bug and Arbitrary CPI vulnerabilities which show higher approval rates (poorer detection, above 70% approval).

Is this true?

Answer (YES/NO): NO